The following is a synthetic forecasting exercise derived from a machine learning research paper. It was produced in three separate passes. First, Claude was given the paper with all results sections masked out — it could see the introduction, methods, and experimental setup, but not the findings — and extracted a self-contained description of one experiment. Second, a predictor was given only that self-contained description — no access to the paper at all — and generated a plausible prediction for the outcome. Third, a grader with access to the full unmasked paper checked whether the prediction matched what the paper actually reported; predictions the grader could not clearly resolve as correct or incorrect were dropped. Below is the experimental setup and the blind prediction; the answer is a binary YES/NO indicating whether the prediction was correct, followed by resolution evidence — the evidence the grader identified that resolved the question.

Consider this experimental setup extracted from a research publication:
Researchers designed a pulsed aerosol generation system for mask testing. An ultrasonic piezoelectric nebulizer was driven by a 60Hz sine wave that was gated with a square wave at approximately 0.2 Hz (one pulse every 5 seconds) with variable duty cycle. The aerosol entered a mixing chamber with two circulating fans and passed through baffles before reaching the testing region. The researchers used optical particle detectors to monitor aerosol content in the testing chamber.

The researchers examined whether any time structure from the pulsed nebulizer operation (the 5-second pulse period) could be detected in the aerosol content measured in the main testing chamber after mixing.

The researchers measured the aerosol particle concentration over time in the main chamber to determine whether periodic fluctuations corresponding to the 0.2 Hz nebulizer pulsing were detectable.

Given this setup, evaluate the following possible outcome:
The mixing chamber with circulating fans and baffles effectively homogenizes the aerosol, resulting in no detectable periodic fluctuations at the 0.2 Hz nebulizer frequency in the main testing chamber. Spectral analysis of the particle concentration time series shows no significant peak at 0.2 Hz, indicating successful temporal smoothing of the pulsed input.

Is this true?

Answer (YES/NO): NO